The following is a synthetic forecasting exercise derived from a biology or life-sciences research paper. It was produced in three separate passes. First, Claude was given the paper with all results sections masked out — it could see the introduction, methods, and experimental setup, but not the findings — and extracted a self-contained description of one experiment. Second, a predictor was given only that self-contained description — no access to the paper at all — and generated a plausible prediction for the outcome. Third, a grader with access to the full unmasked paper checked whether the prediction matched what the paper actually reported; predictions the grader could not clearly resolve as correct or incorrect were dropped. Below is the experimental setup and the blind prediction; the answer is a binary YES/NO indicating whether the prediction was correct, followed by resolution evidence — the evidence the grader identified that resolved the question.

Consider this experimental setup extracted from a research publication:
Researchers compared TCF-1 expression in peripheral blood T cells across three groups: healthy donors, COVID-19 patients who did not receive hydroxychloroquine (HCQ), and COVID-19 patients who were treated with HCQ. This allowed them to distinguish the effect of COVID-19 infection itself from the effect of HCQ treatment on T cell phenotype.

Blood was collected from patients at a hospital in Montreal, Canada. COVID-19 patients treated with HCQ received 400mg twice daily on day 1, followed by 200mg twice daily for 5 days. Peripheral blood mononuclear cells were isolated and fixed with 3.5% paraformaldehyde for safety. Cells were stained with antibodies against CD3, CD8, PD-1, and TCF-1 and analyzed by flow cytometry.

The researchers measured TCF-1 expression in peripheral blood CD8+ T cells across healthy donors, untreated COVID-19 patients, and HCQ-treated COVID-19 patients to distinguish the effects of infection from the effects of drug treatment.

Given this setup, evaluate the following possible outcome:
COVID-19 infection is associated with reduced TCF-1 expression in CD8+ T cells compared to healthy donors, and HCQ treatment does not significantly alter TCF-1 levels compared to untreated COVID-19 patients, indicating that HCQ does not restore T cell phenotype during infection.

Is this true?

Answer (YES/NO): NO